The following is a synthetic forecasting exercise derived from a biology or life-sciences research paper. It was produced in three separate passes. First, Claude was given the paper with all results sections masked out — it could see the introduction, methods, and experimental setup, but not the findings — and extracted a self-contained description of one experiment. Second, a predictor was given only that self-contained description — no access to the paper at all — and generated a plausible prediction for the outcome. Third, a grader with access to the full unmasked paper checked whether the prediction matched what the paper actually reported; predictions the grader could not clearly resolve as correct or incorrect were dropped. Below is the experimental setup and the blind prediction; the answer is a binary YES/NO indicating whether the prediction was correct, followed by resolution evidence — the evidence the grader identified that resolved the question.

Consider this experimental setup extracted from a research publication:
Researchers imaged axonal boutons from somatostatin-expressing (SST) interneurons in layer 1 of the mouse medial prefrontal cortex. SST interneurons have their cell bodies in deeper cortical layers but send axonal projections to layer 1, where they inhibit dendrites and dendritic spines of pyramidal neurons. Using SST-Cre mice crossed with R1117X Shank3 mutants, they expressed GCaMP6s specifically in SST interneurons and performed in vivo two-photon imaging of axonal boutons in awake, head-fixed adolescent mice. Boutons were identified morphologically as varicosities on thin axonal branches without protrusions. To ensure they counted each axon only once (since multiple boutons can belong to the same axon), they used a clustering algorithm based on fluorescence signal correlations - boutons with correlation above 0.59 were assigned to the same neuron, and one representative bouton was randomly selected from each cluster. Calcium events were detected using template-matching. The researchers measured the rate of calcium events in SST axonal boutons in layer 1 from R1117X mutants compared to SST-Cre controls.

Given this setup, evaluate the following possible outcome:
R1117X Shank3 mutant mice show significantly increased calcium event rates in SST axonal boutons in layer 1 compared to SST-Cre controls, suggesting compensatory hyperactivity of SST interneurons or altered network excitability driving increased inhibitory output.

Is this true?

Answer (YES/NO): NO